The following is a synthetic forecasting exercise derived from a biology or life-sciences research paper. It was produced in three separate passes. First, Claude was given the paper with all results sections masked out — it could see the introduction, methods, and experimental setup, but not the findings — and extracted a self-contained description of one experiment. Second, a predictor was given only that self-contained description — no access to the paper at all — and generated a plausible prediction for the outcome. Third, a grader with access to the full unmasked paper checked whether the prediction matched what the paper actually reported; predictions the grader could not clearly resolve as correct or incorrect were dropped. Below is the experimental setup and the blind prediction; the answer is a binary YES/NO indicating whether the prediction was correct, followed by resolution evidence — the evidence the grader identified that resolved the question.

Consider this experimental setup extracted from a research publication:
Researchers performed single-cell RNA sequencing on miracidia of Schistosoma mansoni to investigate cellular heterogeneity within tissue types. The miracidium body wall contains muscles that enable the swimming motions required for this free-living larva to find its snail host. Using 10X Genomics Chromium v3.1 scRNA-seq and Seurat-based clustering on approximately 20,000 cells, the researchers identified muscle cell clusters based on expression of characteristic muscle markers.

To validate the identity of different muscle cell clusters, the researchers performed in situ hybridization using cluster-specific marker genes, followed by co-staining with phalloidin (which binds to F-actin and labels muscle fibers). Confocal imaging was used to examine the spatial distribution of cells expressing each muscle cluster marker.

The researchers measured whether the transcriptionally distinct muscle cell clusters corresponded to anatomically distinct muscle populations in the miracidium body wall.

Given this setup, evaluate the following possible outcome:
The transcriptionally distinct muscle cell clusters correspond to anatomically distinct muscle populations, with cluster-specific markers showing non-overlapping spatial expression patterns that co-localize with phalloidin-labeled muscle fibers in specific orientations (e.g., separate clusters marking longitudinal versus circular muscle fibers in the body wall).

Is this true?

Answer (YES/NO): YES